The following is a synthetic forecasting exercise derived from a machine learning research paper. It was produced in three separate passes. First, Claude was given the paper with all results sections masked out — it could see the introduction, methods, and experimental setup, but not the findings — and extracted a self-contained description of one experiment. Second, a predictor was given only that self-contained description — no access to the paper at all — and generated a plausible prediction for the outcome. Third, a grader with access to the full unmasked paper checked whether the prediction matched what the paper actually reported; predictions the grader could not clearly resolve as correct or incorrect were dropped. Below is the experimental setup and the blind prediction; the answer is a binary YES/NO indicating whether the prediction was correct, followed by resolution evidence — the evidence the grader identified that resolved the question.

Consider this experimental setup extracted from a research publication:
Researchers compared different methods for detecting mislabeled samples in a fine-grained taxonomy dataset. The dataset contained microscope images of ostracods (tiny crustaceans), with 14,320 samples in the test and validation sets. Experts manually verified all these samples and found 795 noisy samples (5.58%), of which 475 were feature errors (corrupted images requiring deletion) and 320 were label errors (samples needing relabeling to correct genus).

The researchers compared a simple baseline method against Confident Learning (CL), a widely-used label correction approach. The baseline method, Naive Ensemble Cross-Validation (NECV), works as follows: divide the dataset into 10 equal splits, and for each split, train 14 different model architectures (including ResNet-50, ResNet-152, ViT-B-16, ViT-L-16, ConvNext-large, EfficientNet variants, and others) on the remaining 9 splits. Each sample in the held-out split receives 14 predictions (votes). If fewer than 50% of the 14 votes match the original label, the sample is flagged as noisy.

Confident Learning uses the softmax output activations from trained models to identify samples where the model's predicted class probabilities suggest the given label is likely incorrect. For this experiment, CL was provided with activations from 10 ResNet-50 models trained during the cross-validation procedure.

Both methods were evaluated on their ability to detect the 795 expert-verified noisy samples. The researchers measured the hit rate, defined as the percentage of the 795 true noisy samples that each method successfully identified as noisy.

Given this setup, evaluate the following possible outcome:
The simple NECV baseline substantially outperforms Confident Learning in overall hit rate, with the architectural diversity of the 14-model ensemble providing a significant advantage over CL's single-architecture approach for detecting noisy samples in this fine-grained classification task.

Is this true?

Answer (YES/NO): YES